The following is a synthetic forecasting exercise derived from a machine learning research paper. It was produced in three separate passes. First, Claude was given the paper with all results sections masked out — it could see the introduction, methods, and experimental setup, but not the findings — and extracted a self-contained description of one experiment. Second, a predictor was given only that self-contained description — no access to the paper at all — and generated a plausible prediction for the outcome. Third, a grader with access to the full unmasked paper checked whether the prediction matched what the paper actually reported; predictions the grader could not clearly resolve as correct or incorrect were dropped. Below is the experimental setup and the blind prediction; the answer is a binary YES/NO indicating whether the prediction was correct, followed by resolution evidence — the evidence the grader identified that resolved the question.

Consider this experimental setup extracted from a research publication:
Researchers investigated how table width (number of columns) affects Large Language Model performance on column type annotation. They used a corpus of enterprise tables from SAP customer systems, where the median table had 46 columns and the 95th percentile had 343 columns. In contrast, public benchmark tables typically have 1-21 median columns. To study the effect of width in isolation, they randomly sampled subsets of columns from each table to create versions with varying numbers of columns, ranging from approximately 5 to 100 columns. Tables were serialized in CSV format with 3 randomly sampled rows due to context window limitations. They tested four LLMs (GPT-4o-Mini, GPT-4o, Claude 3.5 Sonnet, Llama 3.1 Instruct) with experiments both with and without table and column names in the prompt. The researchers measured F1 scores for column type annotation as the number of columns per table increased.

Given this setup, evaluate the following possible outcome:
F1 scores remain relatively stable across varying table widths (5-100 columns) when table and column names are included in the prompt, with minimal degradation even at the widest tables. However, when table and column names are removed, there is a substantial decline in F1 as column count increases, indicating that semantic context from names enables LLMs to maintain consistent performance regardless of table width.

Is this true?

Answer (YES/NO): NO